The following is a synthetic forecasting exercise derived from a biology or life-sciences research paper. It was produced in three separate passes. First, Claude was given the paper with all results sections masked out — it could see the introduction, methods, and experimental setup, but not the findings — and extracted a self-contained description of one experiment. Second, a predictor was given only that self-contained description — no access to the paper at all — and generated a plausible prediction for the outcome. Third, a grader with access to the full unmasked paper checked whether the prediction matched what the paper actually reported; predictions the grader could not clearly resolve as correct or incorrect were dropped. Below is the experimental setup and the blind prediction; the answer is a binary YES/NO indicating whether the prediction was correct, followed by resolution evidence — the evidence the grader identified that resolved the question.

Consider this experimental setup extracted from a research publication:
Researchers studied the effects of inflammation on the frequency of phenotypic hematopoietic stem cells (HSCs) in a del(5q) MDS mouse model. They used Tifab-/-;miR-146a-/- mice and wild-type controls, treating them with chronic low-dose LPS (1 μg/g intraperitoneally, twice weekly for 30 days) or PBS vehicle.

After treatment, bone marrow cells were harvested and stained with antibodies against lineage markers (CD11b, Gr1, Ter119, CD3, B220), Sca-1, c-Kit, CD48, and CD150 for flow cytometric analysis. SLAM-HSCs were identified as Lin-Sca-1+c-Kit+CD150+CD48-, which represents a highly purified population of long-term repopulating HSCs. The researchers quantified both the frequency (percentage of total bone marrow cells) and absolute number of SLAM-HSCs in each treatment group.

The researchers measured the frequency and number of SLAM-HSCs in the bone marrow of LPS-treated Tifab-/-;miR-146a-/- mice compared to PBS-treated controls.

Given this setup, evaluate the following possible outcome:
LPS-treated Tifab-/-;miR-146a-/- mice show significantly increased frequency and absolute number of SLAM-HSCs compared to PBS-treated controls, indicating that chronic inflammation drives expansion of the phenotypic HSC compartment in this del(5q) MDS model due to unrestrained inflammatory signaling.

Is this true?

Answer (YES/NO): NO